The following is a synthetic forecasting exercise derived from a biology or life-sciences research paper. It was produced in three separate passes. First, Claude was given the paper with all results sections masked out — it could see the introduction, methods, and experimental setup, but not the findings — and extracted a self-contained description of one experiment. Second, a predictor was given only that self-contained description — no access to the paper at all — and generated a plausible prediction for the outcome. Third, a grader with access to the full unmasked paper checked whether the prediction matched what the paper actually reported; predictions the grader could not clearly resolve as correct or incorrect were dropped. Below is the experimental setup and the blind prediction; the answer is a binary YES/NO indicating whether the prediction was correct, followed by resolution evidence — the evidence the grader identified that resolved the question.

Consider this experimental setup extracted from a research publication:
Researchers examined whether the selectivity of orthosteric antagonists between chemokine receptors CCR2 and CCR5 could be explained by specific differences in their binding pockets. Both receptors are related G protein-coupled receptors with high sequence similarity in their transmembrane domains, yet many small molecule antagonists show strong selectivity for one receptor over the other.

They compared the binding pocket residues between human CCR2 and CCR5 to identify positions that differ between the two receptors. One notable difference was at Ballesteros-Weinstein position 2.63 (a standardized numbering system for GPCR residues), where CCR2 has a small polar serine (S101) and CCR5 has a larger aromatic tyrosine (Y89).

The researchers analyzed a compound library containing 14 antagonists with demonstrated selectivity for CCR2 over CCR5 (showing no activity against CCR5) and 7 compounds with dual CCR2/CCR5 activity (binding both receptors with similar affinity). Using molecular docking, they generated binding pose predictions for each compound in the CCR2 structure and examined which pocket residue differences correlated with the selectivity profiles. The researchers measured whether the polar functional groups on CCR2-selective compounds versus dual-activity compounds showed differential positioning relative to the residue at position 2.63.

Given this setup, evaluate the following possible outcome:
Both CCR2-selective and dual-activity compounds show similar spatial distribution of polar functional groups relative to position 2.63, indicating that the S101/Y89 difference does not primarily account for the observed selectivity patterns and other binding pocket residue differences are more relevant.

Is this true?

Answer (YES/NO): NO